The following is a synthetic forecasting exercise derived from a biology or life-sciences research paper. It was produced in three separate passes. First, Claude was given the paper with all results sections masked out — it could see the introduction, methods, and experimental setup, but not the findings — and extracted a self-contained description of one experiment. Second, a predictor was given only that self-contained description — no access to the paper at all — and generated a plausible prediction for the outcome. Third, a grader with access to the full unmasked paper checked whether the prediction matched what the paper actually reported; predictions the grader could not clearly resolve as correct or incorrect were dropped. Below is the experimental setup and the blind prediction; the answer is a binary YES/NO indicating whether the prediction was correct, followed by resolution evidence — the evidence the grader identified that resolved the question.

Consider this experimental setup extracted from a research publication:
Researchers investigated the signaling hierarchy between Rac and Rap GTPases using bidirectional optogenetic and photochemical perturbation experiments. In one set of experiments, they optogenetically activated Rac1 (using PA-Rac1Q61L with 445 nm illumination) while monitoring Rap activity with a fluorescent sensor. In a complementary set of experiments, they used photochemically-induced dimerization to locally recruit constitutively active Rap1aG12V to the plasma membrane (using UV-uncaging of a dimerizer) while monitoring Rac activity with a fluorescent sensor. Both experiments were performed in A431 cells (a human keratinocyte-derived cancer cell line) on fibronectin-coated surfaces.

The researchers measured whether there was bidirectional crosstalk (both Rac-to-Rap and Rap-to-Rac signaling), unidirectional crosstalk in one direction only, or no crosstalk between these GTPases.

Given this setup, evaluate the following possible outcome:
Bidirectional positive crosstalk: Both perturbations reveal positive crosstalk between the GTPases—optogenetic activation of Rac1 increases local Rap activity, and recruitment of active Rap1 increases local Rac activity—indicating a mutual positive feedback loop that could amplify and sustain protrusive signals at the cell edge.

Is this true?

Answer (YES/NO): NO